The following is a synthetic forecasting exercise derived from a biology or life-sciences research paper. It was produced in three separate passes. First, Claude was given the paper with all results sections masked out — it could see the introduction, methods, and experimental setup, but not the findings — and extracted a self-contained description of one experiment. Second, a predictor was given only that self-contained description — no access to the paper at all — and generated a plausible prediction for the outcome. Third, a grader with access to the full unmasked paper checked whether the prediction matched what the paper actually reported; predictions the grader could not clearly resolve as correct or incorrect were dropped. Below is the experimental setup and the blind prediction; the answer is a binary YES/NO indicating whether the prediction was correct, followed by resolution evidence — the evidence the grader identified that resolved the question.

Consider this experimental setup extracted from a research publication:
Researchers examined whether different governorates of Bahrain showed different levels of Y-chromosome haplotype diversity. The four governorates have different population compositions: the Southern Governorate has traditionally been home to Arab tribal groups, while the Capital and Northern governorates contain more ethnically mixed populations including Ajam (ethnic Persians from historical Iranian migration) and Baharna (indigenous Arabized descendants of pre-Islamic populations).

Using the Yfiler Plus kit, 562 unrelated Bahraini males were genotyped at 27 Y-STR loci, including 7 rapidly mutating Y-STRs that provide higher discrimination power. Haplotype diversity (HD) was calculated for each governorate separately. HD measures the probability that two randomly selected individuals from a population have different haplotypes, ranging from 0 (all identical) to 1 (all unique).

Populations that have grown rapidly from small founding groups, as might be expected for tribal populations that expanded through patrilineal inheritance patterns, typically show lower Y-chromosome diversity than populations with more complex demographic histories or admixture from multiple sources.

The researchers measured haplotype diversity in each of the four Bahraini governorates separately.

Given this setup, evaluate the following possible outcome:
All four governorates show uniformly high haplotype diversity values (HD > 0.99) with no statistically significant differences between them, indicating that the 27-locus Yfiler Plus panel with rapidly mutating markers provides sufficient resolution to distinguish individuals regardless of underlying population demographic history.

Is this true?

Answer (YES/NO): NO